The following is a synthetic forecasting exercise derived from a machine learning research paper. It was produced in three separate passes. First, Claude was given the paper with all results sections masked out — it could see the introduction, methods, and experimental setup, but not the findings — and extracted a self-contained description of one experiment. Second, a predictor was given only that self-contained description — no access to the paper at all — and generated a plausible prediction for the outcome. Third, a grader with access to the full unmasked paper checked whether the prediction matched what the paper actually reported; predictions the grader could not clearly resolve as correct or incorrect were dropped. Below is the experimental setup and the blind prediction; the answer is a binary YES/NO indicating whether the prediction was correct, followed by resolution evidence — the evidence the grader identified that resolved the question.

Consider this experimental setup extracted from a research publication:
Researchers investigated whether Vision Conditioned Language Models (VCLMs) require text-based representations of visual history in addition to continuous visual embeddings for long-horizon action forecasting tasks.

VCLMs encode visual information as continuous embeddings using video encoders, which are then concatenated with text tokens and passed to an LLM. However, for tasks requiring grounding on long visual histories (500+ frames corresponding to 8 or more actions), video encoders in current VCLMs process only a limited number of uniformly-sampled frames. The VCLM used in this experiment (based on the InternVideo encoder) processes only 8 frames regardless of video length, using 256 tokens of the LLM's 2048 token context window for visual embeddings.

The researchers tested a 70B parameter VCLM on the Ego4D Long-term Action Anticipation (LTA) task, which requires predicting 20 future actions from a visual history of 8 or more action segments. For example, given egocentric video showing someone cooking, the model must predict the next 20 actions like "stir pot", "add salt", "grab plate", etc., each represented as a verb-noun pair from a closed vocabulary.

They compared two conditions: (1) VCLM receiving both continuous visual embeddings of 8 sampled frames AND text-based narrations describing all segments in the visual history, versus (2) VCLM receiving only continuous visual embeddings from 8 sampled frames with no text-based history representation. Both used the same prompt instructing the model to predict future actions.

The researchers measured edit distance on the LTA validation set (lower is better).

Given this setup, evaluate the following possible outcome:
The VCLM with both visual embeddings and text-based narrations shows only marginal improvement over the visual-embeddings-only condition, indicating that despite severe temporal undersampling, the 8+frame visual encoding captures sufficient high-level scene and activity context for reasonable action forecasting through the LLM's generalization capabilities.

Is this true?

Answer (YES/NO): NO